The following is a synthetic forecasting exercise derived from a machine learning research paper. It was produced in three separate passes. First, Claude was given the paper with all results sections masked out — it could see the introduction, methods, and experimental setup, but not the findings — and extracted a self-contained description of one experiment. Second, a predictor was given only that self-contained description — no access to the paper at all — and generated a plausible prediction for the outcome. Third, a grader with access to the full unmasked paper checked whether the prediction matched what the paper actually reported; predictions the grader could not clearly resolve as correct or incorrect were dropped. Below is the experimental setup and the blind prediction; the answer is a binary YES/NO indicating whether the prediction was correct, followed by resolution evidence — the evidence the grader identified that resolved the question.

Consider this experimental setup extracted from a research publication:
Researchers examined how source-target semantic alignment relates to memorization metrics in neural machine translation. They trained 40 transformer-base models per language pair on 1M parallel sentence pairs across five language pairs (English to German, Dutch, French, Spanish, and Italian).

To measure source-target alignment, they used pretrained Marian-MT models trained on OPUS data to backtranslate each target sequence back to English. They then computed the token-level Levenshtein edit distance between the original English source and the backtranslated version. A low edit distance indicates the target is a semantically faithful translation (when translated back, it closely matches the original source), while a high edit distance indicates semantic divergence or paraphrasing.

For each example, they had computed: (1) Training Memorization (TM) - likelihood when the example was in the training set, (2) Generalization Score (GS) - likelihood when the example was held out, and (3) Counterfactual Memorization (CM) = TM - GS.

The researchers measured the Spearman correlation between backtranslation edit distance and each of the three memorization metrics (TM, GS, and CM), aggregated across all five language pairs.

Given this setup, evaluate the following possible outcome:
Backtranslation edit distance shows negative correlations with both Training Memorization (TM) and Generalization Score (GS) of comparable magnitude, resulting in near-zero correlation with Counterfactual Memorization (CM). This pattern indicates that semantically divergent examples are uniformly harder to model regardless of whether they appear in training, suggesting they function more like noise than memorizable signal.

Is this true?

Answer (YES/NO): YES